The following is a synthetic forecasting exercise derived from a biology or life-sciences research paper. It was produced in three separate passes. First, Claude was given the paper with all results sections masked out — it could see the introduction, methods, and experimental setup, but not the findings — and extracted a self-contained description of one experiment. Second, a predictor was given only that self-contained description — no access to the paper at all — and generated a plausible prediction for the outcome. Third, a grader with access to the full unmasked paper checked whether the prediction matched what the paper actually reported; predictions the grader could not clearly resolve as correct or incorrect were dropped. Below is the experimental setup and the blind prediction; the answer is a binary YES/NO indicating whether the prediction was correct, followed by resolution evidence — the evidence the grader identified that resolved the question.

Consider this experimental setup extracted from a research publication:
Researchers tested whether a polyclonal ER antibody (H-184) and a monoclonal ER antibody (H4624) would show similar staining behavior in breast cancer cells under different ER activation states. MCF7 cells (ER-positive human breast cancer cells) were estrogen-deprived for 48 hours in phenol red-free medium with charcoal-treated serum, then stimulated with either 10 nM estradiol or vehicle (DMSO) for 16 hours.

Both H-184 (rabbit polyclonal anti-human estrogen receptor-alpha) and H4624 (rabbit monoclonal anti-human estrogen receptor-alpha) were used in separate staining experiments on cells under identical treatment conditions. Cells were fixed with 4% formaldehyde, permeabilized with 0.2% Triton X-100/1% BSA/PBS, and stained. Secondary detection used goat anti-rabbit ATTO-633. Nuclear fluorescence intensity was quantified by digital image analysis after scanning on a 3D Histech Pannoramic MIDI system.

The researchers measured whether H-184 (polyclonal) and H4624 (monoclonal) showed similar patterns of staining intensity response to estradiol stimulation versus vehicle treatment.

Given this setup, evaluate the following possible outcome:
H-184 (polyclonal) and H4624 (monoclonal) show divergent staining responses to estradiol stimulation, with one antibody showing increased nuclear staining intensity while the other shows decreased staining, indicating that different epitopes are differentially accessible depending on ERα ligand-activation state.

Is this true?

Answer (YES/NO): NO